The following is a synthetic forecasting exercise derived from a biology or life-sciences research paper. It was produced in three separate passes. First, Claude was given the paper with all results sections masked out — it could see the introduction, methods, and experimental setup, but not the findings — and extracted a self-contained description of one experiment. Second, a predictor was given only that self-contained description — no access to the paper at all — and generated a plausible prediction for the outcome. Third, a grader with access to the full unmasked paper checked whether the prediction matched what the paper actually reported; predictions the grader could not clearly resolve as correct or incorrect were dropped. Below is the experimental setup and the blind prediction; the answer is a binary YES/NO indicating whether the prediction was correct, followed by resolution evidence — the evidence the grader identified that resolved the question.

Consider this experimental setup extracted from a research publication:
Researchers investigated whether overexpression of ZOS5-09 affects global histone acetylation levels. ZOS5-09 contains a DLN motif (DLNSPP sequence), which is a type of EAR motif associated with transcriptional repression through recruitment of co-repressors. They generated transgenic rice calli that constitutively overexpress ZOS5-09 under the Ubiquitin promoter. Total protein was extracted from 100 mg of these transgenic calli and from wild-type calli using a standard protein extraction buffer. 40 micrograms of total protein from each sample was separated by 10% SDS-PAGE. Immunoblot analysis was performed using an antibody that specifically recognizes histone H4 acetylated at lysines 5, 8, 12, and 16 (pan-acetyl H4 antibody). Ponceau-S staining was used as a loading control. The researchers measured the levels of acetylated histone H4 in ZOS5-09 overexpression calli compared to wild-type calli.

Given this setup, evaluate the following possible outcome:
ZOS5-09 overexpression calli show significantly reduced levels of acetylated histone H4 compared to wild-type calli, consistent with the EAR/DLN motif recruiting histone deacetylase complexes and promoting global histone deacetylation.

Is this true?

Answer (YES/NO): YES